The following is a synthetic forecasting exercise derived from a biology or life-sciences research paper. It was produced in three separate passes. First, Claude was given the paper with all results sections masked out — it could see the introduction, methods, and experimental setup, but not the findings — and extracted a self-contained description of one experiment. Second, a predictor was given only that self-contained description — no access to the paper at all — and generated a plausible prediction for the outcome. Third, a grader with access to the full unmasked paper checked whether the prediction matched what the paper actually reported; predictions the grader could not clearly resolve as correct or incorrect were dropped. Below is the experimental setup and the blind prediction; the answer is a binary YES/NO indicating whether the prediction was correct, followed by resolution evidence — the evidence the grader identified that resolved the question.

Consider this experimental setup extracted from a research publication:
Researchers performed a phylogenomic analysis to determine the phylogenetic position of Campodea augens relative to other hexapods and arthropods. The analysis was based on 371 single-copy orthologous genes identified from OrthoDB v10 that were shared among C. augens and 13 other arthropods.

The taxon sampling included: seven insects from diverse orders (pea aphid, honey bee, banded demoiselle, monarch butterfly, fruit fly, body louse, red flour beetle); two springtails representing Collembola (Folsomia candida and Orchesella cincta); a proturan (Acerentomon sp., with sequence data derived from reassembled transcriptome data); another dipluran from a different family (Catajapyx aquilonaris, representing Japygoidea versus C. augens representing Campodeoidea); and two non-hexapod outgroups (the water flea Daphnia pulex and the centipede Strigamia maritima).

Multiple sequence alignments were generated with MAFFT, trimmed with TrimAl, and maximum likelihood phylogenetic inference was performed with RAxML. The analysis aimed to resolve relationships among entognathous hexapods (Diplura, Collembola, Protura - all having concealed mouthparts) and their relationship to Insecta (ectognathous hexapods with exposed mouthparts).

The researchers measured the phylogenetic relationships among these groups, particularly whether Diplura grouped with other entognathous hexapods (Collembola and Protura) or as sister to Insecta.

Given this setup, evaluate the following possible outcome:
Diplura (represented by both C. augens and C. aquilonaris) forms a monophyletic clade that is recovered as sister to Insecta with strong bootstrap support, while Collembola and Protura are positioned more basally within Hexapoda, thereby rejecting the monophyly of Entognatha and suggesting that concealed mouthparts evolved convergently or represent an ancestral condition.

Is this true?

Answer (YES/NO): YES